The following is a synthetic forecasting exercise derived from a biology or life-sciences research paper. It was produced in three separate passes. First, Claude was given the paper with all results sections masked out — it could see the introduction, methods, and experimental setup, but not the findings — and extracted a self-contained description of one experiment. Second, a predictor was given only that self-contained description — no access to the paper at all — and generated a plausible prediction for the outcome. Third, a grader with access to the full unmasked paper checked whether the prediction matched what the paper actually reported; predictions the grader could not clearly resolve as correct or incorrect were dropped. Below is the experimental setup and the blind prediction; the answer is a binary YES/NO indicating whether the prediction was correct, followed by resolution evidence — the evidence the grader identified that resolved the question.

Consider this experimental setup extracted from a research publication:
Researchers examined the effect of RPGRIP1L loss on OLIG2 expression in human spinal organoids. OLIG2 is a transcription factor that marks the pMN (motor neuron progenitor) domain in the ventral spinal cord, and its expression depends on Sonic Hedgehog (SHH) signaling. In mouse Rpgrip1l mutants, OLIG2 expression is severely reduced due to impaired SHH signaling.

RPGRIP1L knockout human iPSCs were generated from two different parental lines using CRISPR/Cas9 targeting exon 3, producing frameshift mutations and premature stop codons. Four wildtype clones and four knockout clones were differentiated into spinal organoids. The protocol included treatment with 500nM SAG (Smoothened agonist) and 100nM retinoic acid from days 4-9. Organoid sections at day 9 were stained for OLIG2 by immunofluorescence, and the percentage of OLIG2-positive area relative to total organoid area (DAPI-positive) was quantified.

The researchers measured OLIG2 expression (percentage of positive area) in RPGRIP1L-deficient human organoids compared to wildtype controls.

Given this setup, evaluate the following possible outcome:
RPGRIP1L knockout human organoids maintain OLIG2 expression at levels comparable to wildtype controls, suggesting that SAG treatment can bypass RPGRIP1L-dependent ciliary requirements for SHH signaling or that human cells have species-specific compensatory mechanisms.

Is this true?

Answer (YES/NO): YES